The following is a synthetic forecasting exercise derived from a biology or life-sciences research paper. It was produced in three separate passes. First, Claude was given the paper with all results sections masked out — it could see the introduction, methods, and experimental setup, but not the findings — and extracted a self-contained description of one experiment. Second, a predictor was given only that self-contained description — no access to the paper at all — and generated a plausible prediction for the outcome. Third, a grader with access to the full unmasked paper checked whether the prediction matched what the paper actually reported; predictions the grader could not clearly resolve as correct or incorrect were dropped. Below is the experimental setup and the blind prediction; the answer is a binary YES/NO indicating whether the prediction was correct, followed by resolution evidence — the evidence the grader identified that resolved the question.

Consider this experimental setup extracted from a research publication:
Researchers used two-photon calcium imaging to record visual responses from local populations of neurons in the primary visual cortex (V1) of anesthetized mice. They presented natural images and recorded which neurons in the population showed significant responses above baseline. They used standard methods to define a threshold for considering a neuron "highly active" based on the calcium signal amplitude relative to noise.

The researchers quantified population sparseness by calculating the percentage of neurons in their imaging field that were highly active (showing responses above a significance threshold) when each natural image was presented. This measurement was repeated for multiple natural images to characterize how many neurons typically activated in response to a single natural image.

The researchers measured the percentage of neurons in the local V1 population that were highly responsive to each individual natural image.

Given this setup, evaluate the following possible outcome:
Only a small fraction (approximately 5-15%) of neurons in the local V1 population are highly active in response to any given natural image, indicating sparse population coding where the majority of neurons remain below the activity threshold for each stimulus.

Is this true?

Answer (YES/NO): NO